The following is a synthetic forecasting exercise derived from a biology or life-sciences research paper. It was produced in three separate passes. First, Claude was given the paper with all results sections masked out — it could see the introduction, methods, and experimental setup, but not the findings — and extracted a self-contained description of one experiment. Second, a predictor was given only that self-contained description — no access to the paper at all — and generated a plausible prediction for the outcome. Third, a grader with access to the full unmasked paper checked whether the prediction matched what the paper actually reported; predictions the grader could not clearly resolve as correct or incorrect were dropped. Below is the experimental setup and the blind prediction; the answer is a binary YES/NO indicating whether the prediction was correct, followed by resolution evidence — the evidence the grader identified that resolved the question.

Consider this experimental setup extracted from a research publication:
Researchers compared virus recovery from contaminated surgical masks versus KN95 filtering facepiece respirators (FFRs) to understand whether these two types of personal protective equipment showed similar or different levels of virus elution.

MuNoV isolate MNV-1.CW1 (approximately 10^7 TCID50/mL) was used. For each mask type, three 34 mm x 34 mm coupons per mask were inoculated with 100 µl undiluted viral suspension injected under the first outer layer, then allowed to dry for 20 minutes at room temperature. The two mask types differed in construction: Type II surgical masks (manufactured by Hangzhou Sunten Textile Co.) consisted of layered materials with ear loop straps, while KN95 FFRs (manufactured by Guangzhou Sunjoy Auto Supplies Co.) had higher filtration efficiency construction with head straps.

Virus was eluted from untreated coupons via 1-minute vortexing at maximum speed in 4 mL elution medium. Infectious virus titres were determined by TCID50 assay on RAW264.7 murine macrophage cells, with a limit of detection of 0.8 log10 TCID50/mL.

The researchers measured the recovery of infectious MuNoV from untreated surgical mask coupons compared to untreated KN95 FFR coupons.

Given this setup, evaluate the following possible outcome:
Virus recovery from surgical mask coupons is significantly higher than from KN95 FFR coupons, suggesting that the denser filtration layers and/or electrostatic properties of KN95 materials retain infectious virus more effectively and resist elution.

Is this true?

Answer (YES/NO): NO